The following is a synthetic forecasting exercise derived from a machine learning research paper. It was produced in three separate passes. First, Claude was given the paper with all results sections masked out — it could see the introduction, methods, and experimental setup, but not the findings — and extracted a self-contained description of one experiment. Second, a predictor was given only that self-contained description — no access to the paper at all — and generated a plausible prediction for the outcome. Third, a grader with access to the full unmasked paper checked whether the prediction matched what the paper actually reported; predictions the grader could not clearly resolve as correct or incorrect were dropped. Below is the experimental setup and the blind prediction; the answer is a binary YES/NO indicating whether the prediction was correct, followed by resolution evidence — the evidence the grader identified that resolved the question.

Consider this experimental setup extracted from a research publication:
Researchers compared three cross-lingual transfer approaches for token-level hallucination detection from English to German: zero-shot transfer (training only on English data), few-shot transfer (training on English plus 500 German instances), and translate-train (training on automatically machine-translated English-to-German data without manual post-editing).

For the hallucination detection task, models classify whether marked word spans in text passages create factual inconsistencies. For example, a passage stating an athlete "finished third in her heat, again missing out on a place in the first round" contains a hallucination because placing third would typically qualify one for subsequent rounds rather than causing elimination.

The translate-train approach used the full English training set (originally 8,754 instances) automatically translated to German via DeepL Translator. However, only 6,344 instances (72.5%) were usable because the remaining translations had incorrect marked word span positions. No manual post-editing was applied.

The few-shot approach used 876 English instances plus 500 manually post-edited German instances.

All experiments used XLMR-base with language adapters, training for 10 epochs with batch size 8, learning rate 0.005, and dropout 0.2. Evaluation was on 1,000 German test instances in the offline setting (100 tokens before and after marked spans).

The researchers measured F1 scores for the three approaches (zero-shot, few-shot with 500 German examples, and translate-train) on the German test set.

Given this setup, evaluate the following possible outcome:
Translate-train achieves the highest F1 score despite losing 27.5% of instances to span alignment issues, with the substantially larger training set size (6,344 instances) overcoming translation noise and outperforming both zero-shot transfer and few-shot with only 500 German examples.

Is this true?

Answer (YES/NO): NO